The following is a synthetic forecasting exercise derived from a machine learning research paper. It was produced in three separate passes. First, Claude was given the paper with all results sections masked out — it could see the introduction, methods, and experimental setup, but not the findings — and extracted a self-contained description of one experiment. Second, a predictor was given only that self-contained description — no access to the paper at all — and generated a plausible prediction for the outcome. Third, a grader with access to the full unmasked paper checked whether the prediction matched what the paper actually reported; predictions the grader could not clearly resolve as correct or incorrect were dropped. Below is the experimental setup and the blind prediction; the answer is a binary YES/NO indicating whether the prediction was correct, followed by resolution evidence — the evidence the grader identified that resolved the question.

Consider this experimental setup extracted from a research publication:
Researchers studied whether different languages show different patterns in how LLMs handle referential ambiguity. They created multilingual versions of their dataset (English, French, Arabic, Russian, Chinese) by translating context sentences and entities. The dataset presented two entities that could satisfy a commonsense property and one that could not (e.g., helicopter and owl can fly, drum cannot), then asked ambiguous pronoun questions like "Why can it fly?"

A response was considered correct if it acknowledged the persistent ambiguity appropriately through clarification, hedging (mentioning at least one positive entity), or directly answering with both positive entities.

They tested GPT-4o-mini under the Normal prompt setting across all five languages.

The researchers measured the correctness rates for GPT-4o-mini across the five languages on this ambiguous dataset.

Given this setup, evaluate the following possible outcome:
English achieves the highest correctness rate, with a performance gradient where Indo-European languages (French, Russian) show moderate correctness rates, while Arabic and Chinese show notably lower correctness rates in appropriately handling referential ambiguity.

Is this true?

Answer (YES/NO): NO